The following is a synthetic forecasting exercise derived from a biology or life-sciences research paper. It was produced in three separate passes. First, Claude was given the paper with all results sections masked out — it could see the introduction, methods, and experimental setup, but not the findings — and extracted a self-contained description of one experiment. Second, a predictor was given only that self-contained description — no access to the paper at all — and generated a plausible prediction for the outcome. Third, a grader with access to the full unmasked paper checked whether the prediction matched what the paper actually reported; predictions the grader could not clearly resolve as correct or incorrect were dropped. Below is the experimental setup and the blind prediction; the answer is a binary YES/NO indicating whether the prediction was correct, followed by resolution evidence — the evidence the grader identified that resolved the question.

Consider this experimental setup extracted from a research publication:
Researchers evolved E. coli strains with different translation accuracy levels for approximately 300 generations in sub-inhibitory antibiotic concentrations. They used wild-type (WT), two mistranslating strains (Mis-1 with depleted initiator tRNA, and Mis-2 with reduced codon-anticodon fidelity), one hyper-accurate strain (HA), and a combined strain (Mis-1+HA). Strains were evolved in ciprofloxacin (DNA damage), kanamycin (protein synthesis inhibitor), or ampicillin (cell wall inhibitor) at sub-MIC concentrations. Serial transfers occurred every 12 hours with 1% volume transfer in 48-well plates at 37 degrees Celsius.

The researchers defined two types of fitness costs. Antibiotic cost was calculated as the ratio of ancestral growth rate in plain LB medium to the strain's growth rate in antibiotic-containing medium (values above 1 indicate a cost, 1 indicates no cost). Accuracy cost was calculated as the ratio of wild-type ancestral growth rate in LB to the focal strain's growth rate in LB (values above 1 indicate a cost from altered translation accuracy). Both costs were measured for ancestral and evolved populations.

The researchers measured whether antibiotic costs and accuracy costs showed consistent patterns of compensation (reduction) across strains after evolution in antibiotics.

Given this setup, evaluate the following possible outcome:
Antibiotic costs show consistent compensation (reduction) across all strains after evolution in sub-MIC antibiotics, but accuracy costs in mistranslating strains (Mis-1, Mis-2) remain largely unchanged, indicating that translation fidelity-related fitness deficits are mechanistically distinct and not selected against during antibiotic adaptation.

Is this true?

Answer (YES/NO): NO